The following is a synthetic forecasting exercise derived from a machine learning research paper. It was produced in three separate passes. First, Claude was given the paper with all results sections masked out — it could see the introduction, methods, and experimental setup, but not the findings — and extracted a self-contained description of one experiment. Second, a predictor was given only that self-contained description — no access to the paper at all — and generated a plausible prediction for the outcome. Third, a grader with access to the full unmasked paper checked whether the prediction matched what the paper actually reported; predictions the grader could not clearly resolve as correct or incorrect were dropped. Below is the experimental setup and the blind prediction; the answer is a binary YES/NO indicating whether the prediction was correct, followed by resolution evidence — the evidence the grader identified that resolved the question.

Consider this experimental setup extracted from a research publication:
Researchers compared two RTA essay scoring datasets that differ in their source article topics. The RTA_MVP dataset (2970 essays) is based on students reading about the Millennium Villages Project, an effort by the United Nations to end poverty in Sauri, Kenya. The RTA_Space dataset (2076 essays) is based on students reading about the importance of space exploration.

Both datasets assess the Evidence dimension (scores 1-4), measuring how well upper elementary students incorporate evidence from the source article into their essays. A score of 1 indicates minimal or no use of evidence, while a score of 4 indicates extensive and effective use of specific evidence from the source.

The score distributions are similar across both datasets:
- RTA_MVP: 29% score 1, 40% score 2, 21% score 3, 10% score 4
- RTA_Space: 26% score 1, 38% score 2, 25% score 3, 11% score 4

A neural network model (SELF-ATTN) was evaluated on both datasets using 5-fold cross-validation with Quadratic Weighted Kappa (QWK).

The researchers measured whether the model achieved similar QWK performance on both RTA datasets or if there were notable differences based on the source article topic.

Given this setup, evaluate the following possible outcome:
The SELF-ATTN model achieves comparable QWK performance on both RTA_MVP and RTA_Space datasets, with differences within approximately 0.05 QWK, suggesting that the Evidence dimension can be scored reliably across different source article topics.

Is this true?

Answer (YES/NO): YES